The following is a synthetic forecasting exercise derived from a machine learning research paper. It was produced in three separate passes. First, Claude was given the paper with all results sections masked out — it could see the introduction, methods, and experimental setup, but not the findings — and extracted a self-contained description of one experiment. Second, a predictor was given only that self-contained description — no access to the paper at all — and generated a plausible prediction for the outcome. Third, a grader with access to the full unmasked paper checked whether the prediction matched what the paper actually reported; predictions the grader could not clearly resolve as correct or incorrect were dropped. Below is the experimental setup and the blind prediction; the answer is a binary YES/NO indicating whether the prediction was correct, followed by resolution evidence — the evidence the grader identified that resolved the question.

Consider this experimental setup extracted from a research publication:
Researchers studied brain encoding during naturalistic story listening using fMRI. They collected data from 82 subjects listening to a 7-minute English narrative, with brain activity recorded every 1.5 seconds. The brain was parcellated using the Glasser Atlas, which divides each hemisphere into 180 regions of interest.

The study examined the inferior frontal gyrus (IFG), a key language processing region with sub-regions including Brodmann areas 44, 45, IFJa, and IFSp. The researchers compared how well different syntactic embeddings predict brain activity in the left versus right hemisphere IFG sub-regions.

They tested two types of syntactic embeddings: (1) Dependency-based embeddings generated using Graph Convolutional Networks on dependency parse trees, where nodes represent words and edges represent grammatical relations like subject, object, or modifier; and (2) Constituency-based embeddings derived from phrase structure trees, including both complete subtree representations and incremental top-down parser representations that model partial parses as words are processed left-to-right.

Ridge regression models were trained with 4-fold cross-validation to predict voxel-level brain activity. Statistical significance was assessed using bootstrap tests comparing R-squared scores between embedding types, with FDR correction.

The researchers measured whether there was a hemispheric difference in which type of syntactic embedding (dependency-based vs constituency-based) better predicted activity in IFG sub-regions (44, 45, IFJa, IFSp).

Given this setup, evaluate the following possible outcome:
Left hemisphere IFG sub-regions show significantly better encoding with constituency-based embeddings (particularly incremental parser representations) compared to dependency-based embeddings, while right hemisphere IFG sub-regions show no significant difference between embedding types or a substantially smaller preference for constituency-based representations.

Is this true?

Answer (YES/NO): NO